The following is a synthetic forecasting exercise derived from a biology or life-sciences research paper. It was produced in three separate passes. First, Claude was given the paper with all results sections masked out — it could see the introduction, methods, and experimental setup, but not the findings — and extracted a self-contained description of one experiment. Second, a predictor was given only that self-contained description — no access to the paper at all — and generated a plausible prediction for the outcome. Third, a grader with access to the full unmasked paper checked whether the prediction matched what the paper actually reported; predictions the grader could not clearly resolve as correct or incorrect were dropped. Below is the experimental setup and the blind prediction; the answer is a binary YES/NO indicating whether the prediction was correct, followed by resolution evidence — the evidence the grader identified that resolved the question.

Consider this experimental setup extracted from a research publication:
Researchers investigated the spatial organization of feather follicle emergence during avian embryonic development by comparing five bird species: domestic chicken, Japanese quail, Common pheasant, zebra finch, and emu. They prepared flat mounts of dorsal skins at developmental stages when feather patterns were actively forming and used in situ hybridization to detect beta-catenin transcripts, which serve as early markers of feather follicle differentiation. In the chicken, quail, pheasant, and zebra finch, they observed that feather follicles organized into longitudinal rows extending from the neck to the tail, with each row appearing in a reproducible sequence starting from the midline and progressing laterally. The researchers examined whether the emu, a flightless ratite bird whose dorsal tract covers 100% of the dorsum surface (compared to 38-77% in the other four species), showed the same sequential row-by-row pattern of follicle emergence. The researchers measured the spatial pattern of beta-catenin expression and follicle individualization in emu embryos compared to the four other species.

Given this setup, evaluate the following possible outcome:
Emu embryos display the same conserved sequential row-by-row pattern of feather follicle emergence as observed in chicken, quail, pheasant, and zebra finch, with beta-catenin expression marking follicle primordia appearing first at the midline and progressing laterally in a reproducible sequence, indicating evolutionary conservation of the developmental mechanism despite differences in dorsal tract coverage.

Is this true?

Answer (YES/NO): NO